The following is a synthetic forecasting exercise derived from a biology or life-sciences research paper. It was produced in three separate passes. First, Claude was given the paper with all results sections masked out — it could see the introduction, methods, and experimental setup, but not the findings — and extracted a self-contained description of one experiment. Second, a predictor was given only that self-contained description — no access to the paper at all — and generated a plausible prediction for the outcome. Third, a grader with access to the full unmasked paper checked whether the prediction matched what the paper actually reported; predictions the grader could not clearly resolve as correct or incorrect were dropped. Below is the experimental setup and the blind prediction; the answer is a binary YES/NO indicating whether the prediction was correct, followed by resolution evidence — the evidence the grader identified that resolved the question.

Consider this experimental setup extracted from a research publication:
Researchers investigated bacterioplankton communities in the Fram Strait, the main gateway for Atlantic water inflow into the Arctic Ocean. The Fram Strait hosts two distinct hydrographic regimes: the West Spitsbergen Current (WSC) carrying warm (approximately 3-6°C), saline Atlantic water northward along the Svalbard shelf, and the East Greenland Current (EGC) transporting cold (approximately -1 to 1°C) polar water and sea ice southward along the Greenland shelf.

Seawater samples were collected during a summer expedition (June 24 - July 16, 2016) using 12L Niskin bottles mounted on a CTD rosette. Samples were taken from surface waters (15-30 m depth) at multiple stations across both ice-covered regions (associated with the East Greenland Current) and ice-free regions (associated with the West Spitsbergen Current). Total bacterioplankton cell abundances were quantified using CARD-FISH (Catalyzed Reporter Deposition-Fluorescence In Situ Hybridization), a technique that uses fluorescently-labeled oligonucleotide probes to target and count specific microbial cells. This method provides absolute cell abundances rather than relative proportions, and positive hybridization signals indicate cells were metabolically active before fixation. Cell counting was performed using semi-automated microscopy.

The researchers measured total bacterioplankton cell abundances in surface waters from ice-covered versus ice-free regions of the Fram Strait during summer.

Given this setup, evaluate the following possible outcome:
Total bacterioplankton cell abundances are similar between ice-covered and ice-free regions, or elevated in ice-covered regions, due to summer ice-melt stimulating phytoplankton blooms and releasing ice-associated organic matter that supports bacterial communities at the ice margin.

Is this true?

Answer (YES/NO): NO